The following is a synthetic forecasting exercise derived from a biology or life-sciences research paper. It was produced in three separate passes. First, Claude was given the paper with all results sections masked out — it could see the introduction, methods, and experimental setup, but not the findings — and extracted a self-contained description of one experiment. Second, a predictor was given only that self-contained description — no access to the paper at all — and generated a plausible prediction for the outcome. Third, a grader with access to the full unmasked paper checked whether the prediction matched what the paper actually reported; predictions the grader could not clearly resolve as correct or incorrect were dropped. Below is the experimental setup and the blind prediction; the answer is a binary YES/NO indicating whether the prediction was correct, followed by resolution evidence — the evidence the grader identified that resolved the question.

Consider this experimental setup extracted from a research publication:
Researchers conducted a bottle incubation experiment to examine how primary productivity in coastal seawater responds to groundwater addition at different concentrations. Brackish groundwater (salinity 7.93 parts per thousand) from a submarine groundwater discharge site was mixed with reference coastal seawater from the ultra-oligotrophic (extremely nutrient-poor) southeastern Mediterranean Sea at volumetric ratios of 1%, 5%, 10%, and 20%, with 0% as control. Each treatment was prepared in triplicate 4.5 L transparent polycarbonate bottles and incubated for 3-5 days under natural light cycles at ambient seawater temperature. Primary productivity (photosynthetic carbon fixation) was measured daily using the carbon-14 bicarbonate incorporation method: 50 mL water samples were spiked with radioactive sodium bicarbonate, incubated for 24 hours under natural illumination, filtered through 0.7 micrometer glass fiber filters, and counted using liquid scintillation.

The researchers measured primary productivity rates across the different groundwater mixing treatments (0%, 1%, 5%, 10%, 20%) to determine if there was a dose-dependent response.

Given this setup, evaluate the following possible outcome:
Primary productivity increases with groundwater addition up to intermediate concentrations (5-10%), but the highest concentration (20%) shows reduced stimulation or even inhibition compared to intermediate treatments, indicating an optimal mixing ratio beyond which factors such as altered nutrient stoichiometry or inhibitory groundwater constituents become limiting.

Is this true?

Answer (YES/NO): NO